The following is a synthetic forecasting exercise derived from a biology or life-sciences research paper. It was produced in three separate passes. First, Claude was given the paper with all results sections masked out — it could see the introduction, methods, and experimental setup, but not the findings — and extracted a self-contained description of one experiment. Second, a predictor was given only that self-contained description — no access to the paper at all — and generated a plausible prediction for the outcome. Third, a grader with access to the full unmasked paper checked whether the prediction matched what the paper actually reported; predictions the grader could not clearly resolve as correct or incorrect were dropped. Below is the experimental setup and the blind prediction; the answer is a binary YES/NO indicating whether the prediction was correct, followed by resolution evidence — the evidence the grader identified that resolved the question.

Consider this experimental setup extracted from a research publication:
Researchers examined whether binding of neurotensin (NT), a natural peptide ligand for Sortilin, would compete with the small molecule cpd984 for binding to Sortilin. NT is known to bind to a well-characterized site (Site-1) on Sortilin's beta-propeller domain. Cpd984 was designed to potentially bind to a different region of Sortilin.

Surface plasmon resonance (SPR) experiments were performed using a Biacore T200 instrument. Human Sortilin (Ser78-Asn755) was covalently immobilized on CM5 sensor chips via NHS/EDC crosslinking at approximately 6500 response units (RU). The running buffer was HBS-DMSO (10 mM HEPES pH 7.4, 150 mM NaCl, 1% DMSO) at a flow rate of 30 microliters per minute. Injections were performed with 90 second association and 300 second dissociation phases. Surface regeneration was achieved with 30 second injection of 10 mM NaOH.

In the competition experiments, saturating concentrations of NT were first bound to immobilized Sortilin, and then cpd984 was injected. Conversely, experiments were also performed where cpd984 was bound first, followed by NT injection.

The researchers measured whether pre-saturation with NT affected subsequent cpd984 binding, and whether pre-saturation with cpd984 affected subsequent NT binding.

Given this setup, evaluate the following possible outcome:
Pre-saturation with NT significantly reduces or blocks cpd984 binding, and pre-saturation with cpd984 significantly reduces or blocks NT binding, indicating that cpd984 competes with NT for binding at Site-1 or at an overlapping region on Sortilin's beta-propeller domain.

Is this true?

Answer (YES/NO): NO